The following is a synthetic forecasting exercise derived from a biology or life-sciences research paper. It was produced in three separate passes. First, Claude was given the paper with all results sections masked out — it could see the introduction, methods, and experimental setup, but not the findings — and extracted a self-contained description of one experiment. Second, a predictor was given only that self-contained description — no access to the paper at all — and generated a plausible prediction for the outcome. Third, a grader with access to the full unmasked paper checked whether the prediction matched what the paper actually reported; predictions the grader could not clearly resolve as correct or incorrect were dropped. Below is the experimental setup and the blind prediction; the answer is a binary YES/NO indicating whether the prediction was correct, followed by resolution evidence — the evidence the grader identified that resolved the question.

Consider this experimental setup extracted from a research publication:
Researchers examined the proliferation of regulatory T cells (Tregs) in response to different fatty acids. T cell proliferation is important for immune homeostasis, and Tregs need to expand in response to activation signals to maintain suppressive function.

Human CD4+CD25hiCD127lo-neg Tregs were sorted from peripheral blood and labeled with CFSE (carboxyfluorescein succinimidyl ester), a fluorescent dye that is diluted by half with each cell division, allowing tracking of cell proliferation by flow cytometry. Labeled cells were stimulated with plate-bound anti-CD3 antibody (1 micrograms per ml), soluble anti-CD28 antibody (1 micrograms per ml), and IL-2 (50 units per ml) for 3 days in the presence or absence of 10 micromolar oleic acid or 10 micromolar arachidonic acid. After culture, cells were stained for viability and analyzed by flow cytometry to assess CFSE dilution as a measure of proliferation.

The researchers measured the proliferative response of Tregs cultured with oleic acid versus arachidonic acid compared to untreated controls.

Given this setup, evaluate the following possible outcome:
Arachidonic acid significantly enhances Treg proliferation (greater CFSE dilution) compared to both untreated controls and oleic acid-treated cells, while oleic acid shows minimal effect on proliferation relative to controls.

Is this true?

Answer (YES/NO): NO